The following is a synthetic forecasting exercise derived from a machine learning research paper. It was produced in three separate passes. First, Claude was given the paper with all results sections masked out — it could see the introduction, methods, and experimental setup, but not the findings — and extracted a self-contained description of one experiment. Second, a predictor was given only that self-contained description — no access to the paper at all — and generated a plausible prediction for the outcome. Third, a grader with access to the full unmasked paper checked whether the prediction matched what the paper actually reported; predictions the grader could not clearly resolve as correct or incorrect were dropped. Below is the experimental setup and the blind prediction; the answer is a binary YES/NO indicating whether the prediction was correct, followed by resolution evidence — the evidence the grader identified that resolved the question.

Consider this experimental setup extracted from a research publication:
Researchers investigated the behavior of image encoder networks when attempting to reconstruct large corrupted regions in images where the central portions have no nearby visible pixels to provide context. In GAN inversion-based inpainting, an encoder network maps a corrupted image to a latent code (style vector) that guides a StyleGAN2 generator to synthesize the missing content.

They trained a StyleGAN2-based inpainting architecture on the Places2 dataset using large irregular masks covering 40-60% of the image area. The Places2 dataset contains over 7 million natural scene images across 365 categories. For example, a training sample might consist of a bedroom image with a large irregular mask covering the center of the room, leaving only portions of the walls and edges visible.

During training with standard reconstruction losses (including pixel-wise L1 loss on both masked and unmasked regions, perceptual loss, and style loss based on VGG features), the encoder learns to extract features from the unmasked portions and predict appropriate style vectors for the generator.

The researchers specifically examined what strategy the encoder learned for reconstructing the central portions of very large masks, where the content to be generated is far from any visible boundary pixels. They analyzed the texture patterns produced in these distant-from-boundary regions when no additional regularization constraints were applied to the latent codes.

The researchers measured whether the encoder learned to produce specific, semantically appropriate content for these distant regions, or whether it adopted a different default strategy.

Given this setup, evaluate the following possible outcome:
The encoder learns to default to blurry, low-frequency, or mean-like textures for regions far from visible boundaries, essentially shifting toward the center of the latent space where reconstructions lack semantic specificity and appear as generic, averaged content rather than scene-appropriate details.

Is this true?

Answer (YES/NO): YES